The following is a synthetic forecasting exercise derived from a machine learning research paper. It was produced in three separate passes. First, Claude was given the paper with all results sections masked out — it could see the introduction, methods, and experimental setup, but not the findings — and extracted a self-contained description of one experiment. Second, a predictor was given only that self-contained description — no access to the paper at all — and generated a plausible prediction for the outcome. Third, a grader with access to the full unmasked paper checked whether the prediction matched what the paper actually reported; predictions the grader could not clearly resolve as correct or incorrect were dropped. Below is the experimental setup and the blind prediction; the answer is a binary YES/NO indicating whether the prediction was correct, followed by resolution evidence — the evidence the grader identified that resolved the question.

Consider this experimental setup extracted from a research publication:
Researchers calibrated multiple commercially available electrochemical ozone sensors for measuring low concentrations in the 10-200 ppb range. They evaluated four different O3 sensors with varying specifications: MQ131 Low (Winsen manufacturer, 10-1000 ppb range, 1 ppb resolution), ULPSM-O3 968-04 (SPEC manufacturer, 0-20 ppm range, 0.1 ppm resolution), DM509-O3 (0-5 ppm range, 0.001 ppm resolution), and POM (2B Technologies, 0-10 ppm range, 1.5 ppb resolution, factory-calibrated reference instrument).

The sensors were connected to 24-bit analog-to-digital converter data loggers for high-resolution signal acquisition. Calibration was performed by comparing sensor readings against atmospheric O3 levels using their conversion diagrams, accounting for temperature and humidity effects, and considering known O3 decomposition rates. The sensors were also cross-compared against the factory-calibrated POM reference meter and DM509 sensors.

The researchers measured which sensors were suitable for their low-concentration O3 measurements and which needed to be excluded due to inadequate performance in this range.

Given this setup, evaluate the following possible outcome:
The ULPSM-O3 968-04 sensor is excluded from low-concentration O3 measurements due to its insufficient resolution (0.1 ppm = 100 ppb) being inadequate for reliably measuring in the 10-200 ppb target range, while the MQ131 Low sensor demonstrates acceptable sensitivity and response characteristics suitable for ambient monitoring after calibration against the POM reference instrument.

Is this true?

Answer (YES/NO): YES